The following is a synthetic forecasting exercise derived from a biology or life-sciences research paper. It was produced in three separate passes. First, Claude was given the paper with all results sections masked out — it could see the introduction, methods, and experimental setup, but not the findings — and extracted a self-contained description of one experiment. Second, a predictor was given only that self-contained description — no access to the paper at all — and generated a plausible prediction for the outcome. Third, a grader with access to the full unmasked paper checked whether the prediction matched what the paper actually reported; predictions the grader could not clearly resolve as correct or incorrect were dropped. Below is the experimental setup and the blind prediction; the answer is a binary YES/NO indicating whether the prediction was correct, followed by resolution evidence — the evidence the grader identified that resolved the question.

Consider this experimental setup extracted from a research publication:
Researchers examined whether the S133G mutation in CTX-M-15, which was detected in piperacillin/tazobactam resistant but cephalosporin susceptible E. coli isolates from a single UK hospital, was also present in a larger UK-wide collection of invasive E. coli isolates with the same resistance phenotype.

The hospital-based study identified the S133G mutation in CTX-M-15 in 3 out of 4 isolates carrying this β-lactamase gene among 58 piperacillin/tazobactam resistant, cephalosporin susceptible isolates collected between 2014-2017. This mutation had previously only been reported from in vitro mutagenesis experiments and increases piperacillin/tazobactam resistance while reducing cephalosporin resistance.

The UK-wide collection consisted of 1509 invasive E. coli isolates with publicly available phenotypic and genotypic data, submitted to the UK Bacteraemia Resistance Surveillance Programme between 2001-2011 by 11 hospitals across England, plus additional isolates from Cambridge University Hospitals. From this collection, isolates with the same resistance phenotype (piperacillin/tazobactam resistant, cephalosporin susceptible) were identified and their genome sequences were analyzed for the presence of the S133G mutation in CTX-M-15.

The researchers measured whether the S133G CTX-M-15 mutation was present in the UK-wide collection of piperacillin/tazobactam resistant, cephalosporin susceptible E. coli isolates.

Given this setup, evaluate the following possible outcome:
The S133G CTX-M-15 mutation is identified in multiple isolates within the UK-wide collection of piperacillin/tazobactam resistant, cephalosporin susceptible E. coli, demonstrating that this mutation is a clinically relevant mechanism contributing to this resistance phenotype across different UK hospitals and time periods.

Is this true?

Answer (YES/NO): NO